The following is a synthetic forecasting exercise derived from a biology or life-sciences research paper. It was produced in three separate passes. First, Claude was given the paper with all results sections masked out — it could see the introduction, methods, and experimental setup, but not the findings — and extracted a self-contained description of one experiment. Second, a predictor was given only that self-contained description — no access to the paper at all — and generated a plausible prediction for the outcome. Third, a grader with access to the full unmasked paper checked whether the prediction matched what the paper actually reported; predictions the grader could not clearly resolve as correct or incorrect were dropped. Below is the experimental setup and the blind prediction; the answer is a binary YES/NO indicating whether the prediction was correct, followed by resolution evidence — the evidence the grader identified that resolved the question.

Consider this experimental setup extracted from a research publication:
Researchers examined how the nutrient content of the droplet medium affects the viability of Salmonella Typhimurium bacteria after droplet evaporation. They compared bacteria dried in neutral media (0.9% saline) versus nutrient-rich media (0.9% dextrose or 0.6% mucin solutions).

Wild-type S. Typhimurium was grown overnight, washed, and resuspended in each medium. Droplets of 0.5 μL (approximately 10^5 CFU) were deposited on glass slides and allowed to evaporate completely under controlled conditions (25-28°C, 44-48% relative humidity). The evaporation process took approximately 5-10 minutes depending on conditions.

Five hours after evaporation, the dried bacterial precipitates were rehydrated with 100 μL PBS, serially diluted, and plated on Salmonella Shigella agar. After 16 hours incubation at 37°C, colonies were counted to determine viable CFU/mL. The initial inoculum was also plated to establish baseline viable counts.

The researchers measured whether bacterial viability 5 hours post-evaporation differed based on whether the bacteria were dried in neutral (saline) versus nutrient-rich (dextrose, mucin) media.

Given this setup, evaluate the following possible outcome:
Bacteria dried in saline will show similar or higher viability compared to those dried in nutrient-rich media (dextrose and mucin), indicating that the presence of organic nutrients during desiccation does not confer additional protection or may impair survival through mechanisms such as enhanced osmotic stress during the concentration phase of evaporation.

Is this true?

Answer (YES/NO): NO